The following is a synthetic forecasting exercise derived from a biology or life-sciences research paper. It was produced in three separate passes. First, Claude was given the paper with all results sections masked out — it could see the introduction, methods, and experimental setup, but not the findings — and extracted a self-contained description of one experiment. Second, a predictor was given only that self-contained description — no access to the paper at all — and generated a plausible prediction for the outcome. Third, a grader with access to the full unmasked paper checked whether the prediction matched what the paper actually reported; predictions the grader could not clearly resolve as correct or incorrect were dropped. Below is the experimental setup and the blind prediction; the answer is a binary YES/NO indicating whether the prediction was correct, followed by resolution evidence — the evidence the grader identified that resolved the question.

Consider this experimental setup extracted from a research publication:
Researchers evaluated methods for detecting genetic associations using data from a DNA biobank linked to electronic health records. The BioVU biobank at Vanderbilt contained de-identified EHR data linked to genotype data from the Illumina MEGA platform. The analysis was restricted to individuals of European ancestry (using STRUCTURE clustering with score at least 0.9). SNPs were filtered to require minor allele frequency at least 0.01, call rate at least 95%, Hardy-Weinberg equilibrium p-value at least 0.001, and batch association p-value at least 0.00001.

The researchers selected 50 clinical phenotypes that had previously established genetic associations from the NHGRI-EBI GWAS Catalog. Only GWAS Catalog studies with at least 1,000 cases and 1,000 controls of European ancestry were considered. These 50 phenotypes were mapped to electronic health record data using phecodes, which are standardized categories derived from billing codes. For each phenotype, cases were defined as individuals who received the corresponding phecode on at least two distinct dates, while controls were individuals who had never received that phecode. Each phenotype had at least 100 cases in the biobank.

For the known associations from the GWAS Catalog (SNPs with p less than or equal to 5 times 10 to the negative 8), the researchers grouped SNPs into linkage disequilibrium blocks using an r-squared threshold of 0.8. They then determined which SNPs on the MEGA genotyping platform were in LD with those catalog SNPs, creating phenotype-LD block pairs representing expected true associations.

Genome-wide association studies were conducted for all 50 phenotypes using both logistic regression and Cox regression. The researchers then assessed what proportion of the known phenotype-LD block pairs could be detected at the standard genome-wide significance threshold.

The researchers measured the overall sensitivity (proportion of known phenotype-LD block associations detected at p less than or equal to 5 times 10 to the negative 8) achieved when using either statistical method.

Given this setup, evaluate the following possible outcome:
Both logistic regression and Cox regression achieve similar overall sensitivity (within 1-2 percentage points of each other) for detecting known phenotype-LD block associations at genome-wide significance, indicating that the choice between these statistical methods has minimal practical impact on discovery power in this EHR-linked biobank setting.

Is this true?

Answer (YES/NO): NO